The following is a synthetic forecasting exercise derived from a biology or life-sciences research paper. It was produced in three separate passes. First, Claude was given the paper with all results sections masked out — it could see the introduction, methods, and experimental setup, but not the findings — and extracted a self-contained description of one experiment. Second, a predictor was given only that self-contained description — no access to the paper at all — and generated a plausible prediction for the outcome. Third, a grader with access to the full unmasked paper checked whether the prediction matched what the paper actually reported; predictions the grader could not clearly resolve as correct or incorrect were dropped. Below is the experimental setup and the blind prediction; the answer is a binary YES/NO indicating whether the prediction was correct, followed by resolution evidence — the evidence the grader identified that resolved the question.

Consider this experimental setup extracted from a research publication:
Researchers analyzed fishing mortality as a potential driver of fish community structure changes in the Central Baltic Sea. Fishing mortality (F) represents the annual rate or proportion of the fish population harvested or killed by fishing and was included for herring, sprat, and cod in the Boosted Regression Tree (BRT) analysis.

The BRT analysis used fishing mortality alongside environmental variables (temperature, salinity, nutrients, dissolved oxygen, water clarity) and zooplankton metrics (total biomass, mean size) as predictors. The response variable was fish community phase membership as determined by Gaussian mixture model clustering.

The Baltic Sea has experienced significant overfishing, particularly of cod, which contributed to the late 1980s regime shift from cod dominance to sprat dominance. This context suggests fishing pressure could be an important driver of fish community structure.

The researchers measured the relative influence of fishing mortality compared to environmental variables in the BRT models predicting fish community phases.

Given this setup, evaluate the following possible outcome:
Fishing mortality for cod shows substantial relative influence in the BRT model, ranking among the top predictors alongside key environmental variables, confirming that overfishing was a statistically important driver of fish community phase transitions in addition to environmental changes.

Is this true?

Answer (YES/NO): YES